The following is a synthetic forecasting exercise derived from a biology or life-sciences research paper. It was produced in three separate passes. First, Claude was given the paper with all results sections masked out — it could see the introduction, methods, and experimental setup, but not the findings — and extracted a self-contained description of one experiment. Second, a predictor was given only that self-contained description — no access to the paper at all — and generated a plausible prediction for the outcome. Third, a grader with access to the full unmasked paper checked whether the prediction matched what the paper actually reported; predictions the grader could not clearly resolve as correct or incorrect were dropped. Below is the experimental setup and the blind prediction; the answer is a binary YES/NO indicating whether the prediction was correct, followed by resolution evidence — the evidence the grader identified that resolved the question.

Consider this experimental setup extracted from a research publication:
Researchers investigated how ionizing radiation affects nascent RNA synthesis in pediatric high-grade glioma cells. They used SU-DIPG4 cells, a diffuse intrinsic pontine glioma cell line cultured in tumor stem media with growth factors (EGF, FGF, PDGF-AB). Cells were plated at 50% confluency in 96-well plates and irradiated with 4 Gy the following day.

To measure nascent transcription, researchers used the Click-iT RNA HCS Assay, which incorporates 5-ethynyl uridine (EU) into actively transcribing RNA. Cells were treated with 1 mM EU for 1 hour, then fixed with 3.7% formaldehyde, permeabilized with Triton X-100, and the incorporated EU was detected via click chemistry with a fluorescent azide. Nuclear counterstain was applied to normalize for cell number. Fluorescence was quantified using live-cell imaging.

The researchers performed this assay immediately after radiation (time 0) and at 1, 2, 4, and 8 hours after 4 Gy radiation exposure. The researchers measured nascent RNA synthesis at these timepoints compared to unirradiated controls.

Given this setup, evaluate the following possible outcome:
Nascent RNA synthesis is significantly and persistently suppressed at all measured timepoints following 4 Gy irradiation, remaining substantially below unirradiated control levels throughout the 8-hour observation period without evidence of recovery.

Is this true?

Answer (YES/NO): YES